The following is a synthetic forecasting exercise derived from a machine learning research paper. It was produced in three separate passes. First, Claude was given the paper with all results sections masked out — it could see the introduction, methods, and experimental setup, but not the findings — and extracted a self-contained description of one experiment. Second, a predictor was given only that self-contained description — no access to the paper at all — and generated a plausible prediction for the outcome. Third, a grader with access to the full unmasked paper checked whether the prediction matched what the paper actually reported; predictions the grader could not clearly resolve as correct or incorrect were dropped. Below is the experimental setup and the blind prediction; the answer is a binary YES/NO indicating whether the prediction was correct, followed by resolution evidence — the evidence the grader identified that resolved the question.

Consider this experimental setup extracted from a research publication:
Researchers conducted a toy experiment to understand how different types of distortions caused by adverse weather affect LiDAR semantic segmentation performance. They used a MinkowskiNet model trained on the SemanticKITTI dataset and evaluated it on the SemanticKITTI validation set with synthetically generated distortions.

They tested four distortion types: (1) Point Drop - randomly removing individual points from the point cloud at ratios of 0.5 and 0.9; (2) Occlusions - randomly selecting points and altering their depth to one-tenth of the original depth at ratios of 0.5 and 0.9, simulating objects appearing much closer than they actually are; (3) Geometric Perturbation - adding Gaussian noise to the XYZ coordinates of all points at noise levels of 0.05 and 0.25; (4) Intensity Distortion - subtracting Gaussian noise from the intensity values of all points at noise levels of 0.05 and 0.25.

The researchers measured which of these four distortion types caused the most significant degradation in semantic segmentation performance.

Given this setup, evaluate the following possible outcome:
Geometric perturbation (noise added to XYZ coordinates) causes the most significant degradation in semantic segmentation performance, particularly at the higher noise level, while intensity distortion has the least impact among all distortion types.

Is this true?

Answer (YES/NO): NO